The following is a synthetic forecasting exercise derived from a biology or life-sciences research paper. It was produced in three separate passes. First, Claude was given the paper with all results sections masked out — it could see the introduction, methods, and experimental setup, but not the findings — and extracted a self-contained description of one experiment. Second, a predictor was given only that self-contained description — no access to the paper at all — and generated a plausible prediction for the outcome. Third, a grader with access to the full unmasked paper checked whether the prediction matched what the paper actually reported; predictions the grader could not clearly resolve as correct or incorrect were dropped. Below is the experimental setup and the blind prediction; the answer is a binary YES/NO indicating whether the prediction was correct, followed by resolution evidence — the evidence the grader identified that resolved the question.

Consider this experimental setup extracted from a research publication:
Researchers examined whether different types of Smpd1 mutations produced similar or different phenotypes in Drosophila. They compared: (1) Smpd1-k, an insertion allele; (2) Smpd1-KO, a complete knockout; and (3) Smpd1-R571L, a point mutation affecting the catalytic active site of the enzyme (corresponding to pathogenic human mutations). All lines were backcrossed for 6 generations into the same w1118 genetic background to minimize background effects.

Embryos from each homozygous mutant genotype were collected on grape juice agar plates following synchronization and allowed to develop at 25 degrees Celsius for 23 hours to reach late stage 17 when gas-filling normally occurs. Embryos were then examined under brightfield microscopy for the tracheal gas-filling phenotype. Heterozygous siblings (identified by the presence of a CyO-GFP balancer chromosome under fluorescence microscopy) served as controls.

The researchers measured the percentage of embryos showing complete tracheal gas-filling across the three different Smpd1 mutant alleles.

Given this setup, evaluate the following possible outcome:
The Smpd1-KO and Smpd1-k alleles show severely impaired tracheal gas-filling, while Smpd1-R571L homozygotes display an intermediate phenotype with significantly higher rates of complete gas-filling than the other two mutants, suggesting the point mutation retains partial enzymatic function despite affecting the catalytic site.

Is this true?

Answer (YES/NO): NO